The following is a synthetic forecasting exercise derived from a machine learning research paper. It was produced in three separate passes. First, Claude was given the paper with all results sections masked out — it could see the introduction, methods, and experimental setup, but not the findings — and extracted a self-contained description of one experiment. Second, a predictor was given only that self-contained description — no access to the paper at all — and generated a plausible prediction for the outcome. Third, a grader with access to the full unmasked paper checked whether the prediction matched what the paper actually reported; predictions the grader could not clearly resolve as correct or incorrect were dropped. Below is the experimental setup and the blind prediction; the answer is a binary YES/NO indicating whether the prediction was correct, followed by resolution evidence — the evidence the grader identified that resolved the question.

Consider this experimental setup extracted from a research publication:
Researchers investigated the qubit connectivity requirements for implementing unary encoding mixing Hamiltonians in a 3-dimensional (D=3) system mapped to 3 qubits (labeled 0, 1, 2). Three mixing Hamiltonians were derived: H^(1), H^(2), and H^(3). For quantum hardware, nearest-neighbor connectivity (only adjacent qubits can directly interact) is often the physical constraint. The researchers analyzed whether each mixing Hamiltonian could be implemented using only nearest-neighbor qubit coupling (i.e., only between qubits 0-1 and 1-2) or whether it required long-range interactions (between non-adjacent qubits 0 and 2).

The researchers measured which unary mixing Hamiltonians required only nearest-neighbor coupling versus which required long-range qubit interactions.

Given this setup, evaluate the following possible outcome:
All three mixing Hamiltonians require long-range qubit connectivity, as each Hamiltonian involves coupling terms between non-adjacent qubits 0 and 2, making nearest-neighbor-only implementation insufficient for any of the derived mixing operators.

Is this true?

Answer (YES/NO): NO